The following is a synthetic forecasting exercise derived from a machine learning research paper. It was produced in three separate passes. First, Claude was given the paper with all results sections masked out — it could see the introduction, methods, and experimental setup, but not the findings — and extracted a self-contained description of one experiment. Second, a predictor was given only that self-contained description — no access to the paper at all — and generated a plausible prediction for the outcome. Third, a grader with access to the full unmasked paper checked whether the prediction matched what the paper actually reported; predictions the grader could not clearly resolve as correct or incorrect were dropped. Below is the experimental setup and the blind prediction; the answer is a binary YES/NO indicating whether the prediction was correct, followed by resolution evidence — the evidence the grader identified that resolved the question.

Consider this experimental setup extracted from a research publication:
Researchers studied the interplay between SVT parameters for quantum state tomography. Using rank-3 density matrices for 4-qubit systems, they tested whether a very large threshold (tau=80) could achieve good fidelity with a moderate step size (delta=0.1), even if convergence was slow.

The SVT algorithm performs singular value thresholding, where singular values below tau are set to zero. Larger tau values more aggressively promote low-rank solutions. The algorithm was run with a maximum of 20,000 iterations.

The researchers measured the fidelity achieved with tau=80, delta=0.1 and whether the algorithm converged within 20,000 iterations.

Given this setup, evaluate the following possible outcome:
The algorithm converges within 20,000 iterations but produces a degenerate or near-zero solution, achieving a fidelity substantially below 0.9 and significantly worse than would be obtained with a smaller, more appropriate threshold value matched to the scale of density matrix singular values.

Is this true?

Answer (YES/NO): NO